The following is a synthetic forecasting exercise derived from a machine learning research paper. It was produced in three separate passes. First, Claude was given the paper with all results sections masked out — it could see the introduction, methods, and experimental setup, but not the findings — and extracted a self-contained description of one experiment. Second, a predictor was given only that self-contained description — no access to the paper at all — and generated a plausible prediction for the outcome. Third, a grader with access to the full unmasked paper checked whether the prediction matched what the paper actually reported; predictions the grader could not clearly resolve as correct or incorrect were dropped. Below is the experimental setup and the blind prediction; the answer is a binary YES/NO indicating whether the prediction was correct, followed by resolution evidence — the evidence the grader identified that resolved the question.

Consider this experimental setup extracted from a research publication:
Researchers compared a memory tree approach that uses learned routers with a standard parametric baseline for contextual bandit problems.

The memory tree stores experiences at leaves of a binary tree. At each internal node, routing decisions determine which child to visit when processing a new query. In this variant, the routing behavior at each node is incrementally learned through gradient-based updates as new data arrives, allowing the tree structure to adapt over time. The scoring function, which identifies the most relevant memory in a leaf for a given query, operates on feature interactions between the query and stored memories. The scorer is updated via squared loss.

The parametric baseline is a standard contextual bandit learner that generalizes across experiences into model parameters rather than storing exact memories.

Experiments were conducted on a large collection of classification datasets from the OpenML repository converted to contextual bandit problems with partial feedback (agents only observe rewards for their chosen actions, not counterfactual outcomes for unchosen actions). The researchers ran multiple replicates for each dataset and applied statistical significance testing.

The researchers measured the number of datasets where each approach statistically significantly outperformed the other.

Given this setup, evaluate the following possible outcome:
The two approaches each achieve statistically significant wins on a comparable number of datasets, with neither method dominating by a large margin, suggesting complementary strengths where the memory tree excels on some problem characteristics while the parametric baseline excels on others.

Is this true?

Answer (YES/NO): NO